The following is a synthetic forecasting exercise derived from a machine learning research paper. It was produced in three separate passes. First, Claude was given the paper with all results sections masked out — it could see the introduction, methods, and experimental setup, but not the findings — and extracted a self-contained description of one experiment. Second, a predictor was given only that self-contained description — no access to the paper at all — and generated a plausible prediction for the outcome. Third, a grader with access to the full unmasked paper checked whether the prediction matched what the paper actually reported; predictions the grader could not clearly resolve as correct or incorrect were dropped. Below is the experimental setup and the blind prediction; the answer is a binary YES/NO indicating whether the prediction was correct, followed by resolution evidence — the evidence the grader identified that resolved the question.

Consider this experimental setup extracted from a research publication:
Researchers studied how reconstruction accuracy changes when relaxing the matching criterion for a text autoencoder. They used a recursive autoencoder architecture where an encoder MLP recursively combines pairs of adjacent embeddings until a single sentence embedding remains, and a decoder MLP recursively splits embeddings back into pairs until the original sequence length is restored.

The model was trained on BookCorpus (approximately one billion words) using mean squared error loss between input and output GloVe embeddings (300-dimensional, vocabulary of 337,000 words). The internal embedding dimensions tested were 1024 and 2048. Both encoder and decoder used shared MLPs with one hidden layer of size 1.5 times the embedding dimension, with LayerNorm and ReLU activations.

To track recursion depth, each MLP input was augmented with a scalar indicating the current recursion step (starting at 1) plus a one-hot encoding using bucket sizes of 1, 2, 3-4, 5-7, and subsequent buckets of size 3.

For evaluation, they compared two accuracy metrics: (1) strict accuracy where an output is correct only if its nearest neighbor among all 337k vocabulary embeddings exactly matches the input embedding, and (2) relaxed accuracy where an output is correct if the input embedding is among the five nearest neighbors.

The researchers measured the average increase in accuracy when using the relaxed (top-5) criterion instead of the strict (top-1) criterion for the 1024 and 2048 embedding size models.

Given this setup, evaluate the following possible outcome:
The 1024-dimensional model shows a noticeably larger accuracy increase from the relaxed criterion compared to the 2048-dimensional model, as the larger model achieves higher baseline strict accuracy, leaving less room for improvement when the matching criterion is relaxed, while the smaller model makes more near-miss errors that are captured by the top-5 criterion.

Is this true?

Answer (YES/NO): YES